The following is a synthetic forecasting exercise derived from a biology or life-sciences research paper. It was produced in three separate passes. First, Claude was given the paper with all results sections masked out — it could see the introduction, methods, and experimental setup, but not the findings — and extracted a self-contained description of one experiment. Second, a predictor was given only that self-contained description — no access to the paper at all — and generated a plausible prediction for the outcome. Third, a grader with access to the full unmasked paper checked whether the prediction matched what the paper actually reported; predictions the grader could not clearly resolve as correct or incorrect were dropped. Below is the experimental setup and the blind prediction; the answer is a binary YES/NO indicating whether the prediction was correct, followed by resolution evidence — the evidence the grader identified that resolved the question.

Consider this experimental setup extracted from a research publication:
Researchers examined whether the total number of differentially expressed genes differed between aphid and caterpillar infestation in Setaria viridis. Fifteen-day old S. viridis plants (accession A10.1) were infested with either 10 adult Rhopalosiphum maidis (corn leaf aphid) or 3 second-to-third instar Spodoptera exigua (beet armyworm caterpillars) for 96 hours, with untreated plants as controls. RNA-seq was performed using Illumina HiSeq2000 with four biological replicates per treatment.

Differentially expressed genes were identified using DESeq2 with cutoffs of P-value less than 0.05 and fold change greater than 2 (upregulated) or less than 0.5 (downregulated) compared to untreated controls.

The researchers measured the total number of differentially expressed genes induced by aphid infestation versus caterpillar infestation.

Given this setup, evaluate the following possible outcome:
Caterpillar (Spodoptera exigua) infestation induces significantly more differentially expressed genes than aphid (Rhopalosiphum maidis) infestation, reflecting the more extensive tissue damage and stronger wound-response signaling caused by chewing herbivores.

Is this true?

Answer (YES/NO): YES